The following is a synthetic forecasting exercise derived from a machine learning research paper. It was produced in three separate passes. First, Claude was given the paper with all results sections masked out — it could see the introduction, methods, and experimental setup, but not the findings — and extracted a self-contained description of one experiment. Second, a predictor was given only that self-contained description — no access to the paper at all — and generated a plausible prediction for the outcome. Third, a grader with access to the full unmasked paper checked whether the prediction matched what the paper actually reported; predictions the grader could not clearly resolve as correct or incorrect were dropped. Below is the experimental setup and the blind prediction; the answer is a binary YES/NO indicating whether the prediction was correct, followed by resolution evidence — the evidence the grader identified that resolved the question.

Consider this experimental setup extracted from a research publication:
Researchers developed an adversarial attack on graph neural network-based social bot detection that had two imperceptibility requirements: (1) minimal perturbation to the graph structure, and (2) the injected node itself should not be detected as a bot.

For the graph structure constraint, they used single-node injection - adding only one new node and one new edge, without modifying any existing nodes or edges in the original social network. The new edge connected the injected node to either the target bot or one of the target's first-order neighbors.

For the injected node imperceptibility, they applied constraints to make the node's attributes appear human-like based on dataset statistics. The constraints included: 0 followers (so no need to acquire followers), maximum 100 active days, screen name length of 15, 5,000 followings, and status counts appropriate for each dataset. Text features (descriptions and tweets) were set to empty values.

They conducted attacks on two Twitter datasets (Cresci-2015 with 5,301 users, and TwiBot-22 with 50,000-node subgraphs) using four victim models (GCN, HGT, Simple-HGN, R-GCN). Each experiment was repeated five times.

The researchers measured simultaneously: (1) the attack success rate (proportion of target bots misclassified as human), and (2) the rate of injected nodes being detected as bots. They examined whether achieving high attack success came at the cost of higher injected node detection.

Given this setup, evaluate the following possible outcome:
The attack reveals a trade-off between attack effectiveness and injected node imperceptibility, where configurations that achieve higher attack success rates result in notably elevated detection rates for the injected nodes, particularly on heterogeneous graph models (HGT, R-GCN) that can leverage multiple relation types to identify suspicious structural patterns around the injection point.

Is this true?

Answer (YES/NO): NO